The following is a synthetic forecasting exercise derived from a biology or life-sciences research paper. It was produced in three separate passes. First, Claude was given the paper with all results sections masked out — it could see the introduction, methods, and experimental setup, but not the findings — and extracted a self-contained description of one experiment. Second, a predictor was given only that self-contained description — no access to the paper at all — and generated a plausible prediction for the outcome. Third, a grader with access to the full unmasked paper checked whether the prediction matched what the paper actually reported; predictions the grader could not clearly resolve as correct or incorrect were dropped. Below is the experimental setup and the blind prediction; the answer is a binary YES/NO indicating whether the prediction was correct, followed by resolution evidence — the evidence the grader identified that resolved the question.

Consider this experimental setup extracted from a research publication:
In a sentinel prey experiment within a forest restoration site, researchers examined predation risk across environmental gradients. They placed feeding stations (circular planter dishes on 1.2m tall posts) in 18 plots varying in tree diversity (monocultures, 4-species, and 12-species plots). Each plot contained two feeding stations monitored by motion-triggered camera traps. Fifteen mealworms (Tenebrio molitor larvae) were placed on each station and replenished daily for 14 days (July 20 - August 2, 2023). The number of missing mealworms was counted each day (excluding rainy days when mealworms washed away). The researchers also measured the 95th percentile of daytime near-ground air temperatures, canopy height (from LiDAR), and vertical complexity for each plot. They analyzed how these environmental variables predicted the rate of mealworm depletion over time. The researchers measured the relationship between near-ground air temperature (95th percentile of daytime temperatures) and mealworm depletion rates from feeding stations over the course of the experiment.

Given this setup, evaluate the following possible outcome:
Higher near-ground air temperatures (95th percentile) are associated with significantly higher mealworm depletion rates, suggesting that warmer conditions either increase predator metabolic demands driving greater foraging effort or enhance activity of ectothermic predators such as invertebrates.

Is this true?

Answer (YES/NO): YES